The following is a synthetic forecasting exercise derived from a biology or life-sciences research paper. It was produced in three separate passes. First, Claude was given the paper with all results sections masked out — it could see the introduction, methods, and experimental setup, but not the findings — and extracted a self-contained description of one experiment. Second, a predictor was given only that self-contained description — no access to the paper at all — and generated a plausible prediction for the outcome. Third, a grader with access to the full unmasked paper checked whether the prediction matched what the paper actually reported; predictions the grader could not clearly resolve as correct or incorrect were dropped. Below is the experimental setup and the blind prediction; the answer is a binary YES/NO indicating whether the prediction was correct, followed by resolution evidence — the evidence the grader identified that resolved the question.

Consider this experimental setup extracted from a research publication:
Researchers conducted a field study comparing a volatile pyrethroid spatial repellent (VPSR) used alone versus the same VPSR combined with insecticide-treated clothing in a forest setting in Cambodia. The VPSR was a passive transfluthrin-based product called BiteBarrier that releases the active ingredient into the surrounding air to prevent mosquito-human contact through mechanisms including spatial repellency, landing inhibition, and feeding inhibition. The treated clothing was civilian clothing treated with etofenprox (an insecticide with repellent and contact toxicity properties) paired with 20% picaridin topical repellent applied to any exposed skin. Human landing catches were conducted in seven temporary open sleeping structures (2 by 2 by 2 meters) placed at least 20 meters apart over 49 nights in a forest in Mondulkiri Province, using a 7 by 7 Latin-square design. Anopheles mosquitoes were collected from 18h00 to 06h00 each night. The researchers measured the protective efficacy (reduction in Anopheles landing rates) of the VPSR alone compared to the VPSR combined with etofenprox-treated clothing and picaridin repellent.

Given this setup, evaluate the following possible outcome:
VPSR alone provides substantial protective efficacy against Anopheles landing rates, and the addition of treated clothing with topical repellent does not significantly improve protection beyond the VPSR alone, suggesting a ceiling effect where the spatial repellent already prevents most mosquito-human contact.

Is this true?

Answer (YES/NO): YES